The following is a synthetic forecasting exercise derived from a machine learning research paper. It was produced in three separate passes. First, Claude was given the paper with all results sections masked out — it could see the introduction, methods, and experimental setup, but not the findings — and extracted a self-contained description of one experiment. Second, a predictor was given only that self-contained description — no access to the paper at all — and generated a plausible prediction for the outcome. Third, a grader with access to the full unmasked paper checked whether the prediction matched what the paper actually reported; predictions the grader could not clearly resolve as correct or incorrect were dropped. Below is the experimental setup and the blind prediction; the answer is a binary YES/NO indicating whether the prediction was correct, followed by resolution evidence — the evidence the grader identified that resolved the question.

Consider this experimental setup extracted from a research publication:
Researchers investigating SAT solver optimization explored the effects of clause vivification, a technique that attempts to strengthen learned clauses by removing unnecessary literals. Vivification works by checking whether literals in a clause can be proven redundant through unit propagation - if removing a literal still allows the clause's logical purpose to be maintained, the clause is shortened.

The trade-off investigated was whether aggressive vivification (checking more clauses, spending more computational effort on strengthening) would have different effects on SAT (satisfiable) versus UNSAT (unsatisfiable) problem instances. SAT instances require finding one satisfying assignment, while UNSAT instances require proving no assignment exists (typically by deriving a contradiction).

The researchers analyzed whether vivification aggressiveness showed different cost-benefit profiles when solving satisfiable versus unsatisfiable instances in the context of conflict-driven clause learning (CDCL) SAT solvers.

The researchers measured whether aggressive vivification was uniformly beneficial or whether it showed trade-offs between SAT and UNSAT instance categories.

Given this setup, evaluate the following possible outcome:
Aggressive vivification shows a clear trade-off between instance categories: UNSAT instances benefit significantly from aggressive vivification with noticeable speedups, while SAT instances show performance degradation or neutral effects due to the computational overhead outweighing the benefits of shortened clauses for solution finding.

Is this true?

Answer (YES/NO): YES